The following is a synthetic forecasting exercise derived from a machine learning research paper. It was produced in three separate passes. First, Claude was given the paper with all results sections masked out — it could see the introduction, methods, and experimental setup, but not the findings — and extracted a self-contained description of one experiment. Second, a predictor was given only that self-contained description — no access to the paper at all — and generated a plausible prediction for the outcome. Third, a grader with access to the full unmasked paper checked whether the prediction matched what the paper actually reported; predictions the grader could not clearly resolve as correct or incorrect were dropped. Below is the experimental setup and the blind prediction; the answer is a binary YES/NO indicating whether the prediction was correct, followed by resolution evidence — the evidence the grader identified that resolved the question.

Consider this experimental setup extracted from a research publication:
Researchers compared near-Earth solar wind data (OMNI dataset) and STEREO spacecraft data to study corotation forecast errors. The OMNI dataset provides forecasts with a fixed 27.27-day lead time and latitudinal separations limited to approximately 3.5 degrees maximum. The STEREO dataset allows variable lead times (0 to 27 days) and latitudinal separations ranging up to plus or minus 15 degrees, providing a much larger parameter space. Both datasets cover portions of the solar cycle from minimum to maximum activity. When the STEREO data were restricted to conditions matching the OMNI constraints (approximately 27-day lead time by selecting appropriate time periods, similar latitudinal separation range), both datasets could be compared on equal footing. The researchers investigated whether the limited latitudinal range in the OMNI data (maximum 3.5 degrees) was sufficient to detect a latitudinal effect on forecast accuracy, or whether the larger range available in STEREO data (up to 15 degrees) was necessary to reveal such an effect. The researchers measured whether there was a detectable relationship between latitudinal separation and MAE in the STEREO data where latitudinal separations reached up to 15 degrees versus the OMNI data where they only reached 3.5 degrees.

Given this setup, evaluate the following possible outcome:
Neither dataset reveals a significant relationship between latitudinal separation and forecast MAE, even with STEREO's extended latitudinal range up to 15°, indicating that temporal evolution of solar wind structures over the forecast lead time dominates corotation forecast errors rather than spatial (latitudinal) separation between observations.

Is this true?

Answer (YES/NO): NO